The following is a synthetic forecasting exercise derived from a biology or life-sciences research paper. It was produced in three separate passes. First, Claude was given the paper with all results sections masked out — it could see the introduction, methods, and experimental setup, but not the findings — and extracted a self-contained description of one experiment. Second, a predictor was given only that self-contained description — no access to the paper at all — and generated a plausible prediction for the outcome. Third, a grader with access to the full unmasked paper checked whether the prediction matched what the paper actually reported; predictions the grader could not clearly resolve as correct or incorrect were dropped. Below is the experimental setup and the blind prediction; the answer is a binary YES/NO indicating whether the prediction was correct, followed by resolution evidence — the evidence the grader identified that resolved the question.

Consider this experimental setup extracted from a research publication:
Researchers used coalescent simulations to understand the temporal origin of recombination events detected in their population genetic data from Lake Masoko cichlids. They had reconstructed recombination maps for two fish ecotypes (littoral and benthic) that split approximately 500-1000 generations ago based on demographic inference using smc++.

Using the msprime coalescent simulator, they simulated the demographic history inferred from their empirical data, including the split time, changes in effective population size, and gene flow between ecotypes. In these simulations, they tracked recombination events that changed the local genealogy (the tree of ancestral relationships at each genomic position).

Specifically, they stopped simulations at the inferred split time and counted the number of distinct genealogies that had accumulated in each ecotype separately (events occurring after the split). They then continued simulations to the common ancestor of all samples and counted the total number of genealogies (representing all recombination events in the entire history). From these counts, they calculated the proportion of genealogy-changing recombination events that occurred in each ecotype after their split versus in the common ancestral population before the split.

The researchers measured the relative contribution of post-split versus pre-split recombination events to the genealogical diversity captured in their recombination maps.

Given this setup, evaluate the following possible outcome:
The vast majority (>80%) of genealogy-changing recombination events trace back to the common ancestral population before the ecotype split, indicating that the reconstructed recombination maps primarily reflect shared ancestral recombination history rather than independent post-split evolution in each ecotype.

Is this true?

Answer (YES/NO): NO